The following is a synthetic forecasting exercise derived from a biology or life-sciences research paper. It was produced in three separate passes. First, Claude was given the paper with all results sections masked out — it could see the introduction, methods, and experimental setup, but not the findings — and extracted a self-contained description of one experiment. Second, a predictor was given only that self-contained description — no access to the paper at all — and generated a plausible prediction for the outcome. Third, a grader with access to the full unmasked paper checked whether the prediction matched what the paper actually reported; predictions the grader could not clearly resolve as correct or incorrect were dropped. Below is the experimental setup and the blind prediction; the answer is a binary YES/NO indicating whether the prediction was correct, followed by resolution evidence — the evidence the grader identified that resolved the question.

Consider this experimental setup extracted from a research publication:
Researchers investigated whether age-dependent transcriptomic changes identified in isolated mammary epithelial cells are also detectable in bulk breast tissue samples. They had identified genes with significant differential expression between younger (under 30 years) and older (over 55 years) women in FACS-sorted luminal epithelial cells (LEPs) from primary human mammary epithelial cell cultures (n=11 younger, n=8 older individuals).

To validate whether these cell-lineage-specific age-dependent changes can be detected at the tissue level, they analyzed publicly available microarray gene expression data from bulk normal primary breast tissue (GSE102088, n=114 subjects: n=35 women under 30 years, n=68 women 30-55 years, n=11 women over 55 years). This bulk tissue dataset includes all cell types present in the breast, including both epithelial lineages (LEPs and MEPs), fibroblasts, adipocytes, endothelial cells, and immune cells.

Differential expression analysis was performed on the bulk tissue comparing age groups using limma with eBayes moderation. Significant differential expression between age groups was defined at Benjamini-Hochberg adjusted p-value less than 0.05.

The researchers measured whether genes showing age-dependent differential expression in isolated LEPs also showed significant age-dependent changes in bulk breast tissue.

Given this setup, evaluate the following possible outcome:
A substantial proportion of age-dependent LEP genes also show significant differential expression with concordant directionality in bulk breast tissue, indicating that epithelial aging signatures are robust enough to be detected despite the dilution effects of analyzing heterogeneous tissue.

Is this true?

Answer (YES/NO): NO